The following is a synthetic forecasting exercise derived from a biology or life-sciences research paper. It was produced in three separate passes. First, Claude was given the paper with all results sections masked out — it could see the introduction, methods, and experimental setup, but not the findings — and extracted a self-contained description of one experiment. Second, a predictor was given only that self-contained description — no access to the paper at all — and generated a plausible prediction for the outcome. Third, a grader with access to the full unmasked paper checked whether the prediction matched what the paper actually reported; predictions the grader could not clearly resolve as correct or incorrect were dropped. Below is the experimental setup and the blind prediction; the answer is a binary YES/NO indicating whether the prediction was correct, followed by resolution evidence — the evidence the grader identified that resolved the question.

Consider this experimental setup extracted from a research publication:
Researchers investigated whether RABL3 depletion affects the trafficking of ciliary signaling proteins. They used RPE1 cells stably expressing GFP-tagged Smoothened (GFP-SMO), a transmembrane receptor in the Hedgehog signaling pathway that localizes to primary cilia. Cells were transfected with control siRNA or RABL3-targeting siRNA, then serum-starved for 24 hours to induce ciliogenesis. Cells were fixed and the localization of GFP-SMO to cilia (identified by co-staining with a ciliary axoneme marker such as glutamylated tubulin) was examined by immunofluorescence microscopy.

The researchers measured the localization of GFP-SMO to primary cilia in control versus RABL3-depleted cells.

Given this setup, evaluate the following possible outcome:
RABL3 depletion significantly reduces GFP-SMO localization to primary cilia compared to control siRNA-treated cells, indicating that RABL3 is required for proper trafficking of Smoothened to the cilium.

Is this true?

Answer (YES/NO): YES